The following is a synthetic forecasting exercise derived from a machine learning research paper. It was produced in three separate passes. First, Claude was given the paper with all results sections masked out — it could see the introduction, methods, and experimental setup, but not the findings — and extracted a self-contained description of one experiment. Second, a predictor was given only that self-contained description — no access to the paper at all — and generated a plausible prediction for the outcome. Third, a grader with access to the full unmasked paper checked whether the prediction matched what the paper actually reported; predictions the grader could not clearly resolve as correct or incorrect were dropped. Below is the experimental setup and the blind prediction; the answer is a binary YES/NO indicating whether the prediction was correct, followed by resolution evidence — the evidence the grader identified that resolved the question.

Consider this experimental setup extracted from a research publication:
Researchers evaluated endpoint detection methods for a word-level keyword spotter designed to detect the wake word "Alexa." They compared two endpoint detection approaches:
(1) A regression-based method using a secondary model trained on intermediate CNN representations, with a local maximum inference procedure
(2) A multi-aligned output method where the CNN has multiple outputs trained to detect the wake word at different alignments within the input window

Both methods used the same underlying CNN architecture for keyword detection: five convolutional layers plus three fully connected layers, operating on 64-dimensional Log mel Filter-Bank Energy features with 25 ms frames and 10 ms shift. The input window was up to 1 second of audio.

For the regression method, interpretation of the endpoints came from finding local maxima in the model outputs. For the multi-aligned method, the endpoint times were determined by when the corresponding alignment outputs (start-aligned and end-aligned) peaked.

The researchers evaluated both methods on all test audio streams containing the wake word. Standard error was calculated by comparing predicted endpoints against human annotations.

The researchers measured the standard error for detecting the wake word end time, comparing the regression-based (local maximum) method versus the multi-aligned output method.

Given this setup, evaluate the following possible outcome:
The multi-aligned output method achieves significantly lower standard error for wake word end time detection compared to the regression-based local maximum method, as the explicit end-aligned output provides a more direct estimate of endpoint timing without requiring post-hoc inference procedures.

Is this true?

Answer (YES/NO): YES